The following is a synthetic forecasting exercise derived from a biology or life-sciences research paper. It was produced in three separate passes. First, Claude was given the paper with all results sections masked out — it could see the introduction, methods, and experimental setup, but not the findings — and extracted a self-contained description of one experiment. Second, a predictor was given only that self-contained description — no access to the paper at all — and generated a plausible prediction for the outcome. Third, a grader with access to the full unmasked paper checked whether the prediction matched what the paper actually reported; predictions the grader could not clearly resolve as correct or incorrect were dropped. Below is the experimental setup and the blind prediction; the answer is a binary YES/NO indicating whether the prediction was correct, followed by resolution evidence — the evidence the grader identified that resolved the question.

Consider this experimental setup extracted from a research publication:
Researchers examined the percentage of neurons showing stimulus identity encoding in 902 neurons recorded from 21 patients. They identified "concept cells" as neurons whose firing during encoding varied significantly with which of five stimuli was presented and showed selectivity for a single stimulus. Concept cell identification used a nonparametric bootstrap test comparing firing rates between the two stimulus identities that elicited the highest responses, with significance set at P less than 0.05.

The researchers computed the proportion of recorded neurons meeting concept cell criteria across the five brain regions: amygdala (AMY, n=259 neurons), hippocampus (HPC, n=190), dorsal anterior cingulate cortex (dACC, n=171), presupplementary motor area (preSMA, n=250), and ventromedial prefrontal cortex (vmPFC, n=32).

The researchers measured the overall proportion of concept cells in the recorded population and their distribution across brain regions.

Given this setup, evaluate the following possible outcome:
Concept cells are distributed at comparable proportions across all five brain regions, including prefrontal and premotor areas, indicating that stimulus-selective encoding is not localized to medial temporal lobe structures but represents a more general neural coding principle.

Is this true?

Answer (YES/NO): NO